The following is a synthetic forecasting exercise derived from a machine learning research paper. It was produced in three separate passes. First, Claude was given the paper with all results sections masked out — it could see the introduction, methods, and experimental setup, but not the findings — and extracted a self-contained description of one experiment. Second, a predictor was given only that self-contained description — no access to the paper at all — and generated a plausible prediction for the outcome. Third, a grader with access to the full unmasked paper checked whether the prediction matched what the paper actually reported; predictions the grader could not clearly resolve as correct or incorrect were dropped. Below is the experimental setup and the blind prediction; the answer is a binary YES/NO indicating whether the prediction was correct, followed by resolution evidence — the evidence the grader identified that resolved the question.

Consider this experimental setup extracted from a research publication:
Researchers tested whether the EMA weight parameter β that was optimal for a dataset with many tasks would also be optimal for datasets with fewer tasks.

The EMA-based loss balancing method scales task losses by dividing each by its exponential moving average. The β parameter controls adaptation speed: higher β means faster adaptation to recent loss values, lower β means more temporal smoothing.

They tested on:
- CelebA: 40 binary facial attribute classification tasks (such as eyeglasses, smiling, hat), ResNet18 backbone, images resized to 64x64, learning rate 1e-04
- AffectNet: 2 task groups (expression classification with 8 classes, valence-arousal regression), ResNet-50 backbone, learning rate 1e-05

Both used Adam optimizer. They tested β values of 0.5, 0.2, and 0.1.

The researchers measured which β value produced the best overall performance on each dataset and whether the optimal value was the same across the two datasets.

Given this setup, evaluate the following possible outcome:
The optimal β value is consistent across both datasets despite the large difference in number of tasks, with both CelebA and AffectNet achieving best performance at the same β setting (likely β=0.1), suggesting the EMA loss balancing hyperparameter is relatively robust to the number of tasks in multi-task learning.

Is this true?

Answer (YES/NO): NO